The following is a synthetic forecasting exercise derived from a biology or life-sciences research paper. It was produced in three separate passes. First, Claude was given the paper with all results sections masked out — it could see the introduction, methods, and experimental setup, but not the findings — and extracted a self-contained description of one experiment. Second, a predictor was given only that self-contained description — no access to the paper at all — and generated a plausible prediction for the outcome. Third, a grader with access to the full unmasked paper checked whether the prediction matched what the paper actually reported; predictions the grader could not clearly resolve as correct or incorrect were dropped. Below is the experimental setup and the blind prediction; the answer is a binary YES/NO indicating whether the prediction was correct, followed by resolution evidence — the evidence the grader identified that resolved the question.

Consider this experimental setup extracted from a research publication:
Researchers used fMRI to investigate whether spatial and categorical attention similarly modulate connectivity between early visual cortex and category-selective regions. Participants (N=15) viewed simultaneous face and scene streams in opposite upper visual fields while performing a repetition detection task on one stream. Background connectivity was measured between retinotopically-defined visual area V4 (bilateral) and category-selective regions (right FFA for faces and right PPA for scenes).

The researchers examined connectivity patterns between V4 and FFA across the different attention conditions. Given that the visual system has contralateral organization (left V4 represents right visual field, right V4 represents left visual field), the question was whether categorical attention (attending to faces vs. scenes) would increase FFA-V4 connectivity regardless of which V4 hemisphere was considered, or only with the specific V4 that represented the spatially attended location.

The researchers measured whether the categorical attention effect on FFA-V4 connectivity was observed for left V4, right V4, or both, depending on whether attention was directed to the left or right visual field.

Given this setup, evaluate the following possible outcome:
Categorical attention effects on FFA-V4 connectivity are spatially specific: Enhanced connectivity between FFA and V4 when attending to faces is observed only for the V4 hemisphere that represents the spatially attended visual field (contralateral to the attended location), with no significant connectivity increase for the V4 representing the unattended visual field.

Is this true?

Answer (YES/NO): YES